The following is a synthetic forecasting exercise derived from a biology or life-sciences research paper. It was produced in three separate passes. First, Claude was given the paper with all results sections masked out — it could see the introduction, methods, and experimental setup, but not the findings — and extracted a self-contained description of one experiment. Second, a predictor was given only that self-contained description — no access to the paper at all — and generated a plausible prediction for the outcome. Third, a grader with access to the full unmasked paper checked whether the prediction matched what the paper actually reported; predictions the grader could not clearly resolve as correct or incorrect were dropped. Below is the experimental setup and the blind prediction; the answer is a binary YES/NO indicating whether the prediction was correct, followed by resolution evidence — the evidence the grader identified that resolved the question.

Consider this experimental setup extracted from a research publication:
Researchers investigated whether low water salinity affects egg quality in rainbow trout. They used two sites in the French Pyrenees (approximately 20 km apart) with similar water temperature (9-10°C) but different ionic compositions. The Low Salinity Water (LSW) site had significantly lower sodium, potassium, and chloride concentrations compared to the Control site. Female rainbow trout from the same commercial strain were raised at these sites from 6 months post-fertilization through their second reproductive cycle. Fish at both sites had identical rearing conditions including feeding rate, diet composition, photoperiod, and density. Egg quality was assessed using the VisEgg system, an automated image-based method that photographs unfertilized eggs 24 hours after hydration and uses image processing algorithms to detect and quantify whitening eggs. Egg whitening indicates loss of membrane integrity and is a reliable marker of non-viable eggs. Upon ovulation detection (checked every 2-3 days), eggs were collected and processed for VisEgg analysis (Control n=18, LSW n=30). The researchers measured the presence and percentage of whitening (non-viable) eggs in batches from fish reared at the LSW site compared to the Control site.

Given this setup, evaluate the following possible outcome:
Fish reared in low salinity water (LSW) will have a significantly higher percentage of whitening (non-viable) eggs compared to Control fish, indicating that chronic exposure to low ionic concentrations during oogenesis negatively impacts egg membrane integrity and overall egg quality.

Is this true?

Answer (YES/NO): YES